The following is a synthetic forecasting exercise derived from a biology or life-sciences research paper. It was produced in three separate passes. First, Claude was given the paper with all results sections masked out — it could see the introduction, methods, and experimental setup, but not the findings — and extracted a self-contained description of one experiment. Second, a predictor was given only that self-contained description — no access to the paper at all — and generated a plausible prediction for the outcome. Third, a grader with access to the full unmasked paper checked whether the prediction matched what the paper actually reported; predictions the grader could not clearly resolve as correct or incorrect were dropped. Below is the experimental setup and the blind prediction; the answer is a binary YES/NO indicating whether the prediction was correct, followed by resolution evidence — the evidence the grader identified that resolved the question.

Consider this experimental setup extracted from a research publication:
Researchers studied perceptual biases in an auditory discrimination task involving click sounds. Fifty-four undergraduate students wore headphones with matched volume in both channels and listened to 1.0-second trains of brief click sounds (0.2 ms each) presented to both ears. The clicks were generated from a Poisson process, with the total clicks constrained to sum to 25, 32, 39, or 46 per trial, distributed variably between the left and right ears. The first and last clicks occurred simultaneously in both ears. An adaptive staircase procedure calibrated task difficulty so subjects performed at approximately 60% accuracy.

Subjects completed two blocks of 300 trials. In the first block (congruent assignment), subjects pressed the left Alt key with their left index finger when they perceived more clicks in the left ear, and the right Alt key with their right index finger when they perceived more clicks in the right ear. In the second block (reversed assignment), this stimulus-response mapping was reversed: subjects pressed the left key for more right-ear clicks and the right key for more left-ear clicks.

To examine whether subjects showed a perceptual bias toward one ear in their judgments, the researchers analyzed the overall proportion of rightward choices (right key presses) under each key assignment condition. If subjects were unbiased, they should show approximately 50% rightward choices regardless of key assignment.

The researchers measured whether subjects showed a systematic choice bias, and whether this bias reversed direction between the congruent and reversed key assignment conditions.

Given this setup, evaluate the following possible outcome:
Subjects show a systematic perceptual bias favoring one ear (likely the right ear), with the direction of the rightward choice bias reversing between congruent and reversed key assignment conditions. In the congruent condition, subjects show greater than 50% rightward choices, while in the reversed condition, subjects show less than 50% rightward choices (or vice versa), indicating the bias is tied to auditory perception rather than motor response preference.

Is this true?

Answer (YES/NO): YES